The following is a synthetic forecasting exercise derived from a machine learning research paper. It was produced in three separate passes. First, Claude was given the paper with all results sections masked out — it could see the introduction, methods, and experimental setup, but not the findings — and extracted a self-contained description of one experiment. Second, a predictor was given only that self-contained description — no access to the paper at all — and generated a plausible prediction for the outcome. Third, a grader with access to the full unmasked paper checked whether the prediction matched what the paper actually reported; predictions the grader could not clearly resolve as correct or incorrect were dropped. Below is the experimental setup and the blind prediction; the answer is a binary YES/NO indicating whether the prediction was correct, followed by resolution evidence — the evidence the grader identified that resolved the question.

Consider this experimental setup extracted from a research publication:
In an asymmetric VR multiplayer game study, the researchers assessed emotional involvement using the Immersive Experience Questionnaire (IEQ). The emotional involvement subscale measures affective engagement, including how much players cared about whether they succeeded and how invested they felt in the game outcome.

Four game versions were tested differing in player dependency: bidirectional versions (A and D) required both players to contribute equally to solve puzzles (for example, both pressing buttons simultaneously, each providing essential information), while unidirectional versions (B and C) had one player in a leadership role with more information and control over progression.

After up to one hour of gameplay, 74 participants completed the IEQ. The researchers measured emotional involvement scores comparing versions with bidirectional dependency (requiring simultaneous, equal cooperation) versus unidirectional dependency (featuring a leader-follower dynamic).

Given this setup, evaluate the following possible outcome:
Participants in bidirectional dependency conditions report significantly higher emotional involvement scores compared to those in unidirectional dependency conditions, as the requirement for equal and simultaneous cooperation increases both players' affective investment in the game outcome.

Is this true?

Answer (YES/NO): NO